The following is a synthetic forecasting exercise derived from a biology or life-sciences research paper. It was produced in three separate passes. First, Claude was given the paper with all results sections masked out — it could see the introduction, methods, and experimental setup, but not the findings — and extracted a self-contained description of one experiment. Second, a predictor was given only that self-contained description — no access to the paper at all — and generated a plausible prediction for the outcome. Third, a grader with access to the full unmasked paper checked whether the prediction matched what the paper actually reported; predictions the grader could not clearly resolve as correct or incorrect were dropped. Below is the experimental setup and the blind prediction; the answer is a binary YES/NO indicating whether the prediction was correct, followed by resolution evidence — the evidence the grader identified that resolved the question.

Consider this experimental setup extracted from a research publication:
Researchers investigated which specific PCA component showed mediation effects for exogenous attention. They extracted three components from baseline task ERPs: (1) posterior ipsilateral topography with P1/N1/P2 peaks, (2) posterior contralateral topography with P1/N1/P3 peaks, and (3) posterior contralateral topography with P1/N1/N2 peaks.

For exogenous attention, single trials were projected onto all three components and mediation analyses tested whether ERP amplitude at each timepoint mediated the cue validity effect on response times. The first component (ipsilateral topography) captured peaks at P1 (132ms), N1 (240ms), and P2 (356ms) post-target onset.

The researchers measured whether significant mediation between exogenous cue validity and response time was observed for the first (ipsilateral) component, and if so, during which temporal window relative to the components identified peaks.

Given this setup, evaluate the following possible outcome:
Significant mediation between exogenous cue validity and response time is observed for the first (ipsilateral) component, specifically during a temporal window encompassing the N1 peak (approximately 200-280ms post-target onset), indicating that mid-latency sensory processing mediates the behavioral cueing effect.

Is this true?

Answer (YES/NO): NO